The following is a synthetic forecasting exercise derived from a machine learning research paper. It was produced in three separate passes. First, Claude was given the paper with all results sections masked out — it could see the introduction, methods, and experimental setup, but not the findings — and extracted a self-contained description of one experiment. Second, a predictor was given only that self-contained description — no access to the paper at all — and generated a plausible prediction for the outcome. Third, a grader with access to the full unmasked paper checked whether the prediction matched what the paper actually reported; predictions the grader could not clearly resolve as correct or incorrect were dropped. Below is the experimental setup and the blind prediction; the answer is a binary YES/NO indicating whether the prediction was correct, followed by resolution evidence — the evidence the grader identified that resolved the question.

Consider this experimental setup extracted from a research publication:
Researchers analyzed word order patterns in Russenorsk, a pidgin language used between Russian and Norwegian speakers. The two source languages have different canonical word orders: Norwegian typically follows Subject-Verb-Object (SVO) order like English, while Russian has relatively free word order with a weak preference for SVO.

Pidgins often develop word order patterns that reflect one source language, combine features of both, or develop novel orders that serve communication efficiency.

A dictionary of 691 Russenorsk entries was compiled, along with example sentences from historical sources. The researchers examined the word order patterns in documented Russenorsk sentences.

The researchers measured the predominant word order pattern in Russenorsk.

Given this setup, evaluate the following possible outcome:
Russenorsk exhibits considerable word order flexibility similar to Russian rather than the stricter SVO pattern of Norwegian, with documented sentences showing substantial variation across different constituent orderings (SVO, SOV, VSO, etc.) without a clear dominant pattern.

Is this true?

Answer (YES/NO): YES